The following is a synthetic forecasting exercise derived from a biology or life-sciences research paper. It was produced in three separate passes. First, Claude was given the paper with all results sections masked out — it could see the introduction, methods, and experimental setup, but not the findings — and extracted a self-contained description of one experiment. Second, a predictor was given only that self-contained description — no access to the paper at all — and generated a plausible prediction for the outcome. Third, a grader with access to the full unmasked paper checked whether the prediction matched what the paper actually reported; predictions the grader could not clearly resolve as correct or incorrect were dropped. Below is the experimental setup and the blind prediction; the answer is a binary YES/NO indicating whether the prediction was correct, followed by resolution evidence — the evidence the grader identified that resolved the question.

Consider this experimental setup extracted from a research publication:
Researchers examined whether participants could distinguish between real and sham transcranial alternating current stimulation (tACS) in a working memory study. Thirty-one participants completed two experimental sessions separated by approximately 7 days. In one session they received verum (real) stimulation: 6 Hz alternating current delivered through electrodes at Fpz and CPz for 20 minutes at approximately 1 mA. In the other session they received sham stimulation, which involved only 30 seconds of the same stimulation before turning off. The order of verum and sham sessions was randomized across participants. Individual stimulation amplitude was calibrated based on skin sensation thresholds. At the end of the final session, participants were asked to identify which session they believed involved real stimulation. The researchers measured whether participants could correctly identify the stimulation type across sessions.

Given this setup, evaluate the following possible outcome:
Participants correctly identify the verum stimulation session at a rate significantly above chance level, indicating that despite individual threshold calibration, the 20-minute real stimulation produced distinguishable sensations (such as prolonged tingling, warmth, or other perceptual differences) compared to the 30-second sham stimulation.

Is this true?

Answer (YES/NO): NO